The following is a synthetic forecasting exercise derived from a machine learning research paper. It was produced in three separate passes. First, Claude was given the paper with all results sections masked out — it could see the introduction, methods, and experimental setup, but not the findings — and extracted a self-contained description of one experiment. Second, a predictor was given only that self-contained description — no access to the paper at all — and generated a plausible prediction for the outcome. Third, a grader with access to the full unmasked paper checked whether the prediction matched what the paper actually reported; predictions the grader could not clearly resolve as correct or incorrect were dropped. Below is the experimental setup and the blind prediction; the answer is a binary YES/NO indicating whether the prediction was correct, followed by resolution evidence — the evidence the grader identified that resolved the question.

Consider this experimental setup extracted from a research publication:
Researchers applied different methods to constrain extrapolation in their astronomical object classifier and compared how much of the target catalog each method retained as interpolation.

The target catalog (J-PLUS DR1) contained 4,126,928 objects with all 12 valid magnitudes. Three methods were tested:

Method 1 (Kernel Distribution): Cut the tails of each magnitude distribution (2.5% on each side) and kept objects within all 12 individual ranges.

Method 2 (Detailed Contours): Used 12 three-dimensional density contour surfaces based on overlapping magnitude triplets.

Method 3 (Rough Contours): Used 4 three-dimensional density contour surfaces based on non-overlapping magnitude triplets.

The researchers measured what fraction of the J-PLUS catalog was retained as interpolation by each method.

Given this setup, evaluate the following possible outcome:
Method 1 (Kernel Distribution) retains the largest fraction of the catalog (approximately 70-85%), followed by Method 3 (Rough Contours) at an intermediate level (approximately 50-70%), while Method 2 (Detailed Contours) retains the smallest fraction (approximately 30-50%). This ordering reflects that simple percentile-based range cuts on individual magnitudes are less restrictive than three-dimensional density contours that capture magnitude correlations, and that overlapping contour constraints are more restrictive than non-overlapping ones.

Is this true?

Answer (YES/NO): NO